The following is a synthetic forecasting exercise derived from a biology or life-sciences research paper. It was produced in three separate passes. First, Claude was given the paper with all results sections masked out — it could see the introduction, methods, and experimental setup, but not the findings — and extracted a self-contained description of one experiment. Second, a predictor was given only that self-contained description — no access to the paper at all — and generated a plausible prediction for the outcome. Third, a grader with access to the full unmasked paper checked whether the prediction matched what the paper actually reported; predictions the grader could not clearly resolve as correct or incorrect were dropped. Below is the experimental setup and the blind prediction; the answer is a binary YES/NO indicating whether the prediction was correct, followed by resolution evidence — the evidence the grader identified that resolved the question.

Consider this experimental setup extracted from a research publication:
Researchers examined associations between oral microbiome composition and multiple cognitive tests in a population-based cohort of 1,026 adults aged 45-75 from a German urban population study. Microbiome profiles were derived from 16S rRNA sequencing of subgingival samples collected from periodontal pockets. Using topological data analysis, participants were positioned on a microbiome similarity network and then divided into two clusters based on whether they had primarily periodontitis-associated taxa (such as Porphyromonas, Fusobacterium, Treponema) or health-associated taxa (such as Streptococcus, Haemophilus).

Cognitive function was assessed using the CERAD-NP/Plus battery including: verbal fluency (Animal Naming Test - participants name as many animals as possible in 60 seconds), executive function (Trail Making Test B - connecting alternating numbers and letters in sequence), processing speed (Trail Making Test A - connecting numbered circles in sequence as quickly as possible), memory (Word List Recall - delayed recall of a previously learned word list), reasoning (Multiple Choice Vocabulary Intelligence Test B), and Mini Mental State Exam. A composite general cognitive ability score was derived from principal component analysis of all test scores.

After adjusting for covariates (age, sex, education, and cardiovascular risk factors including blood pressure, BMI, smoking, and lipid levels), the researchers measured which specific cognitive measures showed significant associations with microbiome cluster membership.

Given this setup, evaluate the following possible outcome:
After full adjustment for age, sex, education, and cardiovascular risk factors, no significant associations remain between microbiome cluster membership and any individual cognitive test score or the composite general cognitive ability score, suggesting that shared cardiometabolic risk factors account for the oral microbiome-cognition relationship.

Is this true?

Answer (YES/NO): NO